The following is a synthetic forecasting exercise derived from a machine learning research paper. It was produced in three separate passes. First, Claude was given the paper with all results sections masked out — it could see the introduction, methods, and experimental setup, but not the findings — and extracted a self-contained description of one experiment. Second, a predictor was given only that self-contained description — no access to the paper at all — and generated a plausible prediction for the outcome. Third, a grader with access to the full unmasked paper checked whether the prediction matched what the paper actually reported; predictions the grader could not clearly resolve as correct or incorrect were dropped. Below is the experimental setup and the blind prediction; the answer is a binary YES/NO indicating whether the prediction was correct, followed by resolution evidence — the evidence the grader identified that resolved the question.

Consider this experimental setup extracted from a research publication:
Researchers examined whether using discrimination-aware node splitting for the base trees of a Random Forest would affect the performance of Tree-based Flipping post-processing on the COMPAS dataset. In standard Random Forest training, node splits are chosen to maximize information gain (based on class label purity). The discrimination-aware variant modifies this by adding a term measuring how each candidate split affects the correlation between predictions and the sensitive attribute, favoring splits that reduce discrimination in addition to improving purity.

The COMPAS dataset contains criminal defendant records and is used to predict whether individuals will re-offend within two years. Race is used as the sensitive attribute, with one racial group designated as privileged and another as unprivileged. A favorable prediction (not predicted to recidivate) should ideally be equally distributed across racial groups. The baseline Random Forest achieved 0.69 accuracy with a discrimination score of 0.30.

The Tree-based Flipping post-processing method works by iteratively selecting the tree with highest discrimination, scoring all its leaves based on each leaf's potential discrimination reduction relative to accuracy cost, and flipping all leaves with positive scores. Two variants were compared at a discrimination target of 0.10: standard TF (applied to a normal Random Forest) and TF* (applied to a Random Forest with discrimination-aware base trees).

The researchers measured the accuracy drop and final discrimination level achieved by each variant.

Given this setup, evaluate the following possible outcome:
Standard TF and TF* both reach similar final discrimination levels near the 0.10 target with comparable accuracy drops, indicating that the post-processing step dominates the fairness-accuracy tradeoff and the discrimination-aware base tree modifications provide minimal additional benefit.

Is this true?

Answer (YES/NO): NO